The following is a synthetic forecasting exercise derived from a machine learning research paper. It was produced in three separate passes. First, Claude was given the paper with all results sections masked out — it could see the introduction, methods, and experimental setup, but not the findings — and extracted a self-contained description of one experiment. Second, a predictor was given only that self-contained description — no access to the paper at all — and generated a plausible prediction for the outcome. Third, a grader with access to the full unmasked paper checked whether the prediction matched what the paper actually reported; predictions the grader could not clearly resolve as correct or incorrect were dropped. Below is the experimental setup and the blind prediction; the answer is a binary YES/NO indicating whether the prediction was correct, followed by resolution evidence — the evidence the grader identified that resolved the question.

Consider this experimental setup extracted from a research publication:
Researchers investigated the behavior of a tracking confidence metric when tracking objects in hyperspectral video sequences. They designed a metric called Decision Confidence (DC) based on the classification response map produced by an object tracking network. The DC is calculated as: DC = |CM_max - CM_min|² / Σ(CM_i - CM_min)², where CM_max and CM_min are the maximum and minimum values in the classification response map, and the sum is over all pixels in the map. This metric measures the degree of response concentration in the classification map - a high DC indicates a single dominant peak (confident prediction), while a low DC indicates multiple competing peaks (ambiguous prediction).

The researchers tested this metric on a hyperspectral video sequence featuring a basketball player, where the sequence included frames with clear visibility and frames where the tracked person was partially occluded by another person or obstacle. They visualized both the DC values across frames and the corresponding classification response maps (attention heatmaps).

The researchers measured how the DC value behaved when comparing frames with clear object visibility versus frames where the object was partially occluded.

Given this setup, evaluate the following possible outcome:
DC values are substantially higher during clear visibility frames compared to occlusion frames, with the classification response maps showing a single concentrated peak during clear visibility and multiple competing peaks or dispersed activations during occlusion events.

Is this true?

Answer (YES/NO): YES